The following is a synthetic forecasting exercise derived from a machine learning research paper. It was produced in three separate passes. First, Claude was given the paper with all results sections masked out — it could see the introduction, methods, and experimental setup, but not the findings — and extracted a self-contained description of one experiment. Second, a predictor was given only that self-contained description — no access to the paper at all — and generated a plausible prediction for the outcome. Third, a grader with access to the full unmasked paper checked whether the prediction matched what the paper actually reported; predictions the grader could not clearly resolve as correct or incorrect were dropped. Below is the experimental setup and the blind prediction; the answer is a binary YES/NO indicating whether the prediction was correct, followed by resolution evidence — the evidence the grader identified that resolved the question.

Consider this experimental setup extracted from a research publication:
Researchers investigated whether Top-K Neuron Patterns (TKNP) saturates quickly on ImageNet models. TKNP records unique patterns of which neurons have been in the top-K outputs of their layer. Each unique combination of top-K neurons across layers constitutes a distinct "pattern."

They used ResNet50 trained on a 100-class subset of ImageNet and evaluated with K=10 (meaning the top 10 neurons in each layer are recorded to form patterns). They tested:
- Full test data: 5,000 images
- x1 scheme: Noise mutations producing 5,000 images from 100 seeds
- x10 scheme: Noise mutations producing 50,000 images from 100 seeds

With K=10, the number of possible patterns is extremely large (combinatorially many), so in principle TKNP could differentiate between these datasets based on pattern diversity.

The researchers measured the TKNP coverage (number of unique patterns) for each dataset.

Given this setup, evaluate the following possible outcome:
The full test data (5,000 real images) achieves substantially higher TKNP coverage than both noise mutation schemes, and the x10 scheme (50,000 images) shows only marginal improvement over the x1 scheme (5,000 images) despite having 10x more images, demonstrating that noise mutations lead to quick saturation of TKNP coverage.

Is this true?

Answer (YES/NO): NO